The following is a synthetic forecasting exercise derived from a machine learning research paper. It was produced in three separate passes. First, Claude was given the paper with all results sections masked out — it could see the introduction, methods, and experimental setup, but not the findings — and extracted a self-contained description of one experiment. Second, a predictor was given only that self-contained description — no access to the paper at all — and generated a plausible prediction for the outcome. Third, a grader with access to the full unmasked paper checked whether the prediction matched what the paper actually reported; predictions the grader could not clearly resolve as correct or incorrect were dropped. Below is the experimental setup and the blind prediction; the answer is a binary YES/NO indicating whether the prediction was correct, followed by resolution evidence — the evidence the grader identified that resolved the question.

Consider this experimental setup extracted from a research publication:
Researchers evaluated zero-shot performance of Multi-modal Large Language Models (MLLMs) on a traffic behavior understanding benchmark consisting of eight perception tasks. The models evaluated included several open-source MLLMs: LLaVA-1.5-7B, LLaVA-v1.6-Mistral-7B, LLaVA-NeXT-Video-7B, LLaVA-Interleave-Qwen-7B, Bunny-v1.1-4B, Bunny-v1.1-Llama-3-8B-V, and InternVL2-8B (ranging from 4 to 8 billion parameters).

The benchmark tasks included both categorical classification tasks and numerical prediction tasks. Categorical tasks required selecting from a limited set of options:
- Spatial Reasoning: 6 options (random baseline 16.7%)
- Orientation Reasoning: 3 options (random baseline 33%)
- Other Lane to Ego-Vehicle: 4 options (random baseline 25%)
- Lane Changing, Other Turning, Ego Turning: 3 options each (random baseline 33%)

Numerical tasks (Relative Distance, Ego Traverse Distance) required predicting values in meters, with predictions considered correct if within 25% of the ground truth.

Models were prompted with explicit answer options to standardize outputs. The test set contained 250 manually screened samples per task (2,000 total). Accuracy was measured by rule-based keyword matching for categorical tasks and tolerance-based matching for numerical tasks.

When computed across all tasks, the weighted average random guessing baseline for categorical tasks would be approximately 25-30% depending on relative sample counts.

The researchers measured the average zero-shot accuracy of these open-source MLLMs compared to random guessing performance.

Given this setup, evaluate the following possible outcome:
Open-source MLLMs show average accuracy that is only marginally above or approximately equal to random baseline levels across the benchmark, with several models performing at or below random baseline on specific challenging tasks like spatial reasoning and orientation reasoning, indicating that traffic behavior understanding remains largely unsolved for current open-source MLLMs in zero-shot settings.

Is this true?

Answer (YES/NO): YES